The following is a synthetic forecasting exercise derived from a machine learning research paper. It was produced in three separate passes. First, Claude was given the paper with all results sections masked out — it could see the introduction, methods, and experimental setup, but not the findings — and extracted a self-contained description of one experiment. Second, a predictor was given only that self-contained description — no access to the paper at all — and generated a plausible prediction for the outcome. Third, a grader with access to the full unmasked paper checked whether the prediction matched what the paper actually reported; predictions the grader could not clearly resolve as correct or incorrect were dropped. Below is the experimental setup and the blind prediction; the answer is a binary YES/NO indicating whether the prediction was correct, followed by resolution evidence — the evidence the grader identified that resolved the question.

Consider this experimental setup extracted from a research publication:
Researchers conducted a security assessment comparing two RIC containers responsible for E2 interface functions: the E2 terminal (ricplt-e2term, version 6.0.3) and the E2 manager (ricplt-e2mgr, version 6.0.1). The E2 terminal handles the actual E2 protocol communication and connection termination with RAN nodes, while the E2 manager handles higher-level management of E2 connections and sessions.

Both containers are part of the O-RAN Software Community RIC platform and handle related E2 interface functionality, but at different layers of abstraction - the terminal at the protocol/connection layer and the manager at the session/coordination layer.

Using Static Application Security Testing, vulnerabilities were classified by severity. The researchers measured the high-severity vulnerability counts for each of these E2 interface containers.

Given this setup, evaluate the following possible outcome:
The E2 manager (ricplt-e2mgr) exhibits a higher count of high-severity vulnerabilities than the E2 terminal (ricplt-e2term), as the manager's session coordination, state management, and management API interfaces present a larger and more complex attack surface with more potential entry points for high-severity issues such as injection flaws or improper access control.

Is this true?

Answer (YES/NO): YES